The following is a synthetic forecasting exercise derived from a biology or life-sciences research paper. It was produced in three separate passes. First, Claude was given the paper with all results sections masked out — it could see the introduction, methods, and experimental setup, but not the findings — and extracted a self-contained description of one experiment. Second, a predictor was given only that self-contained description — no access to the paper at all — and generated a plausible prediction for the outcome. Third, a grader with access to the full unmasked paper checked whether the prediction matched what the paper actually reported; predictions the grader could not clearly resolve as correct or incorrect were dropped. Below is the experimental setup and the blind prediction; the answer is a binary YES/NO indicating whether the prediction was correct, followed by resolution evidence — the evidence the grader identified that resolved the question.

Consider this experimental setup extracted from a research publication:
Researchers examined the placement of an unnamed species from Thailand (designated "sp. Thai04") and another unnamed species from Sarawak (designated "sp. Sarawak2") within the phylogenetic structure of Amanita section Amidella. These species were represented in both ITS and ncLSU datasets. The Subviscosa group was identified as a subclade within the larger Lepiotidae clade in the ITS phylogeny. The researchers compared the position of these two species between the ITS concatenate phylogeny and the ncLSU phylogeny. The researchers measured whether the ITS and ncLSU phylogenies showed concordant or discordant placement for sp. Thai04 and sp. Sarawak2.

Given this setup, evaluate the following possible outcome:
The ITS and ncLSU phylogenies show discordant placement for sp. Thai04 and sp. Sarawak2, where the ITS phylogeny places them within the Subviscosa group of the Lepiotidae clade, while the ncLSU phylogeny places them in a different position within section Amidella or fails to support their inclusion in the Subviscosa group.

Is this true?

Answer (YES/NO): NO